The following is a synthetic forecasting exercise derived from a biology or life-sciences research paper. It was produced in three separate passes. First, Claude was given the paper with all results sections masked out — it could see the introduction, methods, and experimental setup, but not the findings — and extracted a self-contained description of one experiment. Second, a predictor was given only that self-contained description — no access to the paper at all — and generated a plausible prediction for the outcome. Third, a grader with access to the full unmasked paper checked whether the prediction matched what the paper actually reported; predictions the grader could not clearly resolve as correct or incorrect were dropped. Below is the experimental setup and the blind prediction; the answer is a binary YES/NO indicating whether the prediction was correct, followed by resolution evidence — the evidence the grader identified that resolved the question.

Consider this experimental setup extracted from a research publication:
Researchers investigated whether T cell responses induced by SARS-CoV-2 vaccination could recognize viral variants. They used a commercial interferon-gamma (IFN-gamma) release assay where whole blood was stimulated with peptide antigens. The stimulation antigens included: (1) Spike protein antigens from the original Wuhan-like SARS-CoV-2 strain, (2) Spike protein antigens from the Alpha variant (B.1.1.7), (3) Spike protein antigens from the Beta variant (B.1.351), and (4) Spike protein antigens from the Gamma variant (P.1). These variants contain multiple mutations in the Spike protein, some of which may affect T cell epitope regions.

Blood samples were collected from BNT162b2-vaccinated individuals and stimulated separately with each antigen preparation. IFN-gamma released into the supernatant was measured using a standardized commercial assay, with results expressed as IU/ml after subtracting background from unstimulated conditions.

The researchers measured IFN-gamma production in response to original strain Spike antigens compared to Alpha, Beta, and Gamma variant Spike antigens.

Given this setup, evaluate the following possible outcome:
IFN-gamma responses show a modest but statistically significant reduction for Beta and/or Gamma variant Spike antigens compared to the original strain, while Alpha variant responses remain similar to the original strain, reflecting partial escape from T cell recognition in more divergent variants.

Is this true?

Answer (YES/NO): NO